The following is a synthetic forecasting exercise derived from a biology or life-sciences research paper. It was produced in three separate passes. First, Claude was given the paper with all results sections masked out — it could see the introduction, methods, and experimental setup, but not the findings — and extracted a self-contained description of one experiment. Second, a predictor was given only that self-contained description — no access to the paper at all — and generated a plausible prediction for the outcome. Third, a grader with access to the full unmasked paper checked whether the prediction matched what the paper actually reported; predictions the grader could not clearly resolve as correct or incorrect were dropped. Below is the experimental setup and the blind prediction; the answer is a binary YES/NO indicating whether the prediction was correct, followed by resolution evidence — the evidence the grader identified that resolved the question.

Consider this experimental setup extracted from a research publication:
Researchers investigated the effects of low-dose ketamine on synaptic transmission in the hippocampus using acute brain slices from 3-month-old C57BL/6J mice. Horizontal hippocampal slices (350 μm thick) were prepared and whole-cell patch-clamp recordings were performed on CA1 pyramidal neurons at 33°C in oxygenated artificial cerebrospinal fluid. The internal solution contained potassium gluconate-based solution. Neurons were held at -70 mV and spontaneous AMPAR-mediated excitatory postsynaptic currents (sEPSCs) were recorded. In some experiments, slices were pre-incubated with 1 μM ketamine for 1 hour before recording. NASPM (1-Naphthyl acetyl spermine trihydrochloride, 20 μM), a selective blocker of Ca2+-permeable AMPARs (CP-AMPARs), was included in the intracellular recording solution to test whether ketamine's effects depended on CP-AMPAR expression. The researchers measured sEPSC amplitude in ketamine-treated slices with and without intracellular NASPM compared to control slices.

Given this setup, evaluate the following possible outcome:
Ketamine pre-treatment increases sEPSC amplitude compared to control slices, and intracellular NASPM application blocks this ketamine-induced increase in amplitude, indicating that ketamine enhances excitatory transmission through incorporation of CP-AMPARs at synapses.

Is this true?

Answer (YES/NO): YES